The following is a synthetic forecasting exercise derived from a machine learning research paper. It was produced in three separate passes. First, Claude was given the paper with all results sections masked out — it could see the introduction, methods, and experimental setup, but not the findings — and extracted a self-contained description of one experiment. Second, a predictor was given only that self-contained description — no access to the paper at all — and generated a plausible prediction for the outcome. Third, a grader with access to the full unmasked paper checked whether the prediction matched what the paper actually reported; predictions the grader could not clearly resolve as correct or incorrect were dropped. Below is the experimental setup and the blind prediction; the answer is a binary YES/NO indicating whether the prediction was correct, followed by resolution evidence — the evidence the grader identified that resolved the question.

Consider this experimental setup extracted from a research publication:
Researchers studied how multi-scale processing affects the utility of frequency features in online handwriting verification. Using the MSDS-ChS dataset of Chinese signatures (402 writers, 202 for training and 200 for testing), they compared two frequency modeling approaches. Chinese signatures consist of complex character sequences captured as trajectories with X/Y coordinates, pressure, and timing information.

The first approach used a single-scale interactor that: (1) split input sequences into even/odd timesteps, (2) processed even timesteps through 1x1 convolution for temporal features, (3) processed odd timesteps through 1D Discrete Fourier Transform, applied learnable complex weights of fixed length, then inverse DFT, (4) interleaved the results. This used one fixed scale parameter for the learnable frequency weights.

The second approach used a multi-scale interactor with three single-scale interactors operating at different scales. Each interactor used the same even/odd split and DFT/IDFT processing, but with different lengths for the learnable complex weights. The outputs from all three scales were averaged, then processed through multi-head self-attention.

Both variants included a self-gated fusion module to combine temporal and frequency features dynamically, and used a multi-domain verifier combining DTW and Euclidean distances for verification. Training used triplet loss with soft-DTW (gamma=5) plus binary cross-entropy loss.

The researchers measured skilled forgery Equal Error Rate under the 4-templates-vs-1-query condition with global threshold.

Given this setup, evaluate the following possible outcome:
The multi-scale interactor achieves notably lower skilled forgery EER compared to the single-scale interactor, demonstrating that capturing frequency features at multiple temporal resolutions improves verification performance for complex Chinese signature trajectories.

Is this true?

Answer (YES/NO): YES